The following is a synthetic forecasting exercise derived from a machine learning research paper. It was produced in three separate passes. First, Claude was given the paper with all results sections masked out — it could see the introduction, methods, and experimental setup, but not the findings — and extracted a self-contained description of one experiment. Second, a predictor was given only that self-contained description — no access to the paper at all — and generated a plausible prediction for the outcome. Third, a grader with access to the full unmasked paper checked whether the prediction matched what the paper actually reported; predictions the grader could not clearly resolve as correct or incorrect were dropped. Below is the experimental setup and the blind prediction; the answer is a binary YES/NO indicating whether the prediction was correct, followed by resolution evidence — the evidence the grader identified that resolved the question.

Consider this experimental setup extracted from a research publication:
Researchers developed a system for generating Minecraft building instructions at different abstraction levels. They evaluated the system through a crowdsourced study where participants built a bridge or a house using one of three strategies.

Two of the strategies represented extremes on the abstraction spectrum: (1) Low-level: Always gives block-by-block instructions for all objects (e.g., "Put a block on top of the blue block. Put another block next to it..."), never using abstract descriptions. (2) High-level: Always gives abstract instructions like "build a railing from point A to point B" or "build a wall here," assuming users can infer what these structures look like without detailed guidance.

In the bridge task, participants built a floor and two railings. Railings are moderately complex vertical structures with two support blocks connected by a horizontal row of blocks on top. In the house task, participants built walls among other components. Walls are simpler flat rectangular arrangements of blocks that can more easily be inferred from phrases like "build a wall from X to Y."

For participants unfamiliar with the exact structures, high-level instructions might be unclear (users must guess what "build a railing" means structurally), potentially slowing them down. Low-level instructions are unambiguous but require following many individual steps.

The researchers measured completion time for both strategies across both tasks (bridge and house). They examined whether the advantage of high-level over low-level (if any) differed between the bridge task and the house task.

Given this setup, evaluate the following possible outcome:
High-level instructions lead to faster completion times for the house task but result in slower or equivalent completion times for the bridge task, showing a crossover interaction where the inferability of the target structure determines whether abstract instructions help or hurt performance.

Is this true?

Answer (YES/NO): NO